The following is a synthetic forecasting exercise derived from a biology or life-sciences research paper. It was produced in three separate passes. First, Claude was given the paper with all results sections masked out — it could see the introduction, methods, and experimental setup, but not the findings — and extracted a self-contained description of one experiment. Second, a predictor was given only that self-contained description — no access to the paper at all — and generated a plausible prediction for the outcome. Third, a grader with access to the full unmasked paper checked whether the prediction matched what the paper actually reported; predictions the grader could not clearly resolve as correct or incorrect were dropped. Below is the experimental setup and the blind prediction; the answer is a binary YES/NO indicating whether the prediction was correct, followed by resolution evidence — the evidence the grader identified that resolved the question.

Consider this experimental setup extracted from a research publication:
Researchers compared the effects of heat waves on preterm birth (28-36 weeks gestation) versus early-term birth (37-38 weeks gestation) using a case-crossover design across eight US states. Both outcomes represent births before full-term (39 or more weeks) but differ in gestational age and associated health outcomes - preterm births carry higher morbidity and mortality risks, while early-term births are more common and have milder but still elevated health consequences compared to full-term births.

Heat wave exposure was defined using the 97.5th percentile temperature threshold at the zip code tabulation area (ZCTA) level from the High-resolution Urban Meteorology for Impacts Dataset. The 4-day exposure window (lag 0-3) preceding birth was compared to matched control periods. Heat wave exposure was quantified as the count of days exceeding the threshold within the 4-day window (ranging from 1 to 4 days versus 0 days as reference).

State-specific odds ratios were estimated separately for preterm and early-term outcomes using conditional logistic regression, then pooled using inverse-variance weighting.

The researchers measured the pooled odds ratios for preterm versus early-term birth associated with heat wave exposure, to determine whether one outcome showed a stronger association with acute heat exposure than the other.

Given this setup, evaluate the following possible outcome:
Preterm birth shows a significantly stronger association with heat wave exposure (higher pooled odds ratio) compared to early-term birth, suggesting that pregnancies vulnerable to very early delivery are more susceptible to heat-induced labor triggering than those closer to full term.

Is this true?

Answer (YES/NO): NO